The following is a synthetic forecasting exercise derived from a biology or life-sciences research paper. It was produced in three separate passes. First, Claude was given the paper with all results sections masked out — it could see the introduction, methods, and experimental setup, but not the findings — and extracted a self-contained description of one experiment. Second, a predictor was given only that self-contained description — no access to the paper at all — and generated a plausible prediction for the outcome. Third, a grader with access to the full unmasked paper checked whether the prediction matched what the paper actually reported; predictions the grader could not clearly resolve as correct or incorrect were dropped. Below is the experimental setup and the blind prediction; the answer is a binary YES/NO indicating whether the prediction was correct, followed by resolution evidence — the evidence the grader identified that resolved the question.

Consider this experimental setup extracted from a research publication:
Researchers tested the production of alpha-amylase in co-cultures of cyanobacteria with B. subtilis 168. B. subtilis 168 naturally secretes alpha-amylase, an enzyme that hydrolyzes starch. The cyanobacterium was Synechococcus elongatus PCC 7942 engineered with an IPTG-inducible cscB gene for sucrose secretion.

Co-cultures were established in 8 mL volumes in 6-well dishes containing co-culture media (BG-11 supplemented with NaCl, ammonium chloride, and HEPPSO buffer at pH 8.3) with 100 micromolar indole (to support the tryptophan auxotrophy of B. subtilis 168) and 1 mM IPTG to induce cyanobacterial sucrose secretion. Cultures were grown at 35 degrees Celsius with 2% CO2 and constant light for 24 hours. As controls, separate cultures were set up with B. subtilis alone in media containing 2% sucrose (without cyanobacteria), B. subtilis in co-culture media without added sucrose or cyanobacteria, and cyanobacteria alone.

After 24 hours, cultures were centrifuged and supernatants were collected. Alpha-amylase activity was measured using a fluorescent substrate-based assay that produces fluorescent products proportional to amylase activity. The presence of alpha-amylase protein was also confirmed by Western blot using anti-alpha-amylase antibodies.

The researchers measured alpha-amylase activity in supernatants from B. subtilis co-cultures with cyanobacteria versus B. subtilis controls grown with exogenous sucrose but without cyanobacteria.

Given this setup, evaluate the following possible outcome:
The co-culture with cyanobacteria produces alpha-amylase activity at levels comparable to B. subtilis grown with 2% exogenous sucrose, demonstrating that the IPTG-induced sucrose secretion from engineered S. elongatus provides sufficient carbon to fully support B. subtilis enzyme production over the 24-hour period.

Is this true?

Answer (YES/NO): NO